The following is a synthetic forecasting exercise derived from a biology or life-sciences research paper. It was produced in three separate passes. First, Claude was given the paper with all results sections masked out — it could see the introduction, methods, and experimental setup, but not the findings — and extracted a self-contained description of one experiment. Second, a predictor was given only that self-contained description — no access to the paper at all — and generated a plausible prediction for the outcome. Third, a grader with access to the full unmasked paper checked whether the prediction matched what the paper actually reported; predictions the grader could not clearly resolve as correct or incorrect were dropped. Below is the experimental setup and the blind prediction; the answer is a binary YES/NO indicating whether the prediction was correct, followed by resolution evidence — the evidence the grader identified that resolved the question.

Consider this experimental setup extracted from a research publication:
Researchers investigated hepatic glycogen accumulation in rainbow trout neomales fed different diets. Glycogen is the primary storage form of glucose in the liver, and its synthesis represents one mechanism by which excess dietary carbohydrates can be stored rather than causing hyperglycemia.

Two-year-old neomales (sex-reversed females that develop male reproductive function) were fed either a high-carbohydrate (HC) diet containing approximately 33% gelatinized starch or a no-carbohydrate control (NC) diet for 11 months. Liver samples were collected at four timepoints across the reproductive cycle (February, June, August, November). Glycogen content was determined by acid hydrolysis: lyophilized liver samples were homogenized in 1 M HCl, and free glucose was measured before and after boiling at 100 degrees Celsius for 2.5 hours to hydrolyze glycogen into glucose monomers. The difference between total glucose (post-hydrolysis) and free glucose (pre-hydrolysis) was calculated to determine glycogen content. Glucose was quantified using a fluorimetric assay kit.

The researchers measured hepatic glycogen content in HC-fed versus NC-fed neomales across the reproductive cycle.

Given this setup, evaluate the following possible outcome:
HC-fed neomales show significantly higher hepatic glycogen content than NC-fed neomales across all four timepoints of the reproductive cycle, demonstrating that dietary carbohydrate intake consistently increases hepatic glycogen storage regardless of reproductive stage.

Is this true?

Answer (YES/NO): NO